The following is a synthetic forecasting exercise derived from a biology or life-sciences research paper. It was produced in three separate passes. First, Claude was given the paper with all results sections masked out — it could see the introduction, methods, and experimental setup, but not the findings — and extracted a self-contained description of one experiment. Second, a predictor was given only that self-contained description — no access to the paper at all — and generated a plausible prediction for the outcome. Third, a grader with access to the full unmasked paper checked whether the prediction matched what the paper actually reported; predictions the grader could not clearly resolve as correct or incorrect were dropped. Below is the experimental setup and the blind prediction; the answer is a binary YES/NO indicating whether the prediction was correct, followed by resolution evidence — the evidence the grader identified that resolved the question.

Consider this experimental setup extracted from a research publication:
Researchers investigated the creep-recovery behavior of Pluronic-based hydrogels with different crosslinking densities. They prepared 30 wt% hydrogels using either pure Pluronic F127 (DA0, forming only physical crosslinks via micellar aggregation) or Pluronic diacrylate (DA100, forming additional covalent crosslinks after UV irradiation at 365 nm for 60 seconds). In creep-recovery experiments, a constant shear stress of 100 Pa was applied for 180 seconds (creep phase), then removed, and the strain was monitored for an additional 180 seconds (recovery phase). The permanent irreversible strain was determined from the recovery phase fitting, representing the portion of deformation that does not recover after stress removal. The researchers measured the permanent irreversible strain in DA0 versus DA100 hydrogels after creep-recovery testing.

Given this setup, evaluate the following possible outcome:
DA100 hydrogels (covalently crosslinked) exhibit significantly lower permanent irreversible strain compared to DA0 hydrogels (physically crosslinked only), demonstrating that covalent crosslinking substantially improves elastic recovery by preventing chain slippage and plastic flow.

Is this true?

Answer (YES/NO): YES